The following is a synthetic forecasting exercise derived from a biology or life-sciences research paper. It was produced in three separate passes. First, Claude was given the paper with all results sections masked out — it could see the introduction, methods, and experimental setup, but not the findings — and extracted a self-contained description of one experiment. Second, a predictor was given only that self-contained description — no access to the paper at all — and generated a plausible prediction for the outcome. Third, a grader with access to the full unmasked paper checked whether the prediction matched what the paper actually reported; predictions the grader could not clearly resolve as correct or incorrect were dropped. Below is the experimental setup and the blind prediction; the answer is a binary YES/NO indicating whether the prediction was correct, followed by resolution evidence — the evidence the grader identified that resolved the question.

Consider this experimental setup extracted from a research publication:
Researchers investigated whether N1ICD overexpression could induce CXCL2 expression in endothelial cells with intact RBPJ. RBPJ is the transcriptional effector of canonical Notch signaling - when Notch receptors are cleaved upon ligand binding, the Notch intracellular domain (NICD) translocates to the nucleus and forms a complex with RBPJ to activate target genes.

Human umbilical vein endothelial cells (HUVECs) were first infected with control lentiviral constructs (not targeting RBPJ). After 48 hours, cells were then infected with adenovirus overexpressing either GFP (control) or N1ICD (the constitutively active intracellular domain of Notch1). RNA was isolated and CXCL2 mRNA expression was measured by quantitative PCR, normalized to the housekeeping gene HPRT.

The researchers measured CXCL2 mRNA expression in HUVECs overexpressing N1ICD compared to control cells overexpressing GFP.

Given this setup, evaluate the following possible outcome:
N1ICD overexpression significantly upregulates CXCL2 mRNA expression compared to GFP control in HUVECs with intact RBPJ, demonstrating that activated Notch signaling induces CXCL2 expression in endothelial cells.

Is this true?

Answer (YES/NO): YES